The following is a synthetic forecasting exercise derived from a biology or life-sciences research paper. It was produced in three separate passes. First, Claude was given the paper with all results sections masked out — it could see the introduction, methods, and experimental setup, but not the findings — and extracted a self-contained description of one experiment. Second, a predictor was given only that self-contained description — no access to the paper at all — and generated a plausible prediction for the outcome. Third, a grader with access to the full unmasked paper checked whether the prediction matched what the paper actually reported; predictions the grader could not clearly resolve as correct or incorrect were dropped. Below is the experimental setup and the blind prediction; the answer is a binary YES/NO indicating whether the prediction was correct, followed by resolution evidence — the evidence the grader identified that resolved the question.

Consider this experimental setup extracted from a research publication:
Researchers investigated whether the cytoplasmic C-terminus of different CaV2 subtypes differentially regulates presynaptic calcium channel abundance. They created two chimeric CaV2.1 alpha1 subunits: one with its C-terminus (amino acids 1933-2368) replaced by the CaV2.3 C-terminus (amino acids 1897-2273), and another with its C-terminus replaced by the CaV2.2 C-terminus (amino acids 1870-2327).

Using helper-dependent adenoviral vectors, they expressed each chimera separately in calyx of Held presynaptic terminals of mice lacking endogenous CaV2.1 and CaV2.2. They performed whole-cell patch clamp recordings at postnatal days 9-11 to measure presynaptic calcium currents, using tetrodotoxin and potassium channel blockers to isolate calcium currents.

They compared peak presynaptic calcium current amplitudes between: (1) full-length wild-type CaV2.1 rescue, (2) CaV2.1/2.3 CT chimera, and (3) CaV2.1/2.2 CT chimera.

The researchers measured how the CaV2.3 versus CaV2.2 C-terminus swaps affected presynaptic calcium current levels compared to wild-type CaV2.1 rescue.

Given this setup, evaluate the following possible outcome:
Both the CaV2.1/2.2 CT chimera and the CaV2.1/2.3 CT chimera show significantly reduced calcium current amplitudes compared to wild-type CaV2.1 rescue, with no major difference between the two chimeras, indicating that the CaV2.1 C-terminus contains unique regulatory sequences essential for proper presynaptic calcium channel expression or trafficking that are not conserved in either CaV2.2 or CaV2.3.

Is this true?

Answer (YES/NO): NO